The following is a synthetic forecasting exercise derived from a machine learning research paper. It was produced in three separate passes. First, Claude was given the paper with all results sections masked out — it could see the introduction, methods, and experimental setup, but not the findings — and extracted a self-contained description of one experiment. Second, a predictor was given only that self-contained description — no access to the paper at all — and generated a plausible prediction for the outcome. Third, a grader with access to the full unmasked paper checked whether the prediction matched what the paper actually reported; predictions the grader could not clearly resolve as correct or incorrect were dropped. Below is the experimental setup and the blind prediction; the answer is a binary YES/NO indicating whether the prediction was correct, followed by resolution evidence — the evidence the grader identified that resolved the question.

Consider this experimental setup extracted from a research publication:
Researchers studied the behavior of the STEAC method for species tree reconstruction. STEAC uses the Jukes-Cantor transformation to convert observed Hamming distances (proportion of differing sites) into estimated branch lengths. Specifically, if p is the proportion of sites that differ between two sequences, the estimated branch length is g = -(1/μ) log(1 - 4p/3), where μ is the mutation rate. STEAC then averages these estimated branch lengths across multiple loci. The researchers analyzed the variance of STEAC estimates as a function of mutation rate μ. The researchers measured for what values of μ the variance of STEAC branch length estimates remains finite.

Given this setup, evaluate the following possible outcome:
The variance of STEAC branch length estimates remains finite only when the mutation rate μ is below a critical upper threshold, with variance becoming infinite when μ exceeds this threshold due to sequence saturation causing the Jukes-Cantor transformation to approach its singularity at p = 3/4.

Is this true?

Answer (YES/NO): YES